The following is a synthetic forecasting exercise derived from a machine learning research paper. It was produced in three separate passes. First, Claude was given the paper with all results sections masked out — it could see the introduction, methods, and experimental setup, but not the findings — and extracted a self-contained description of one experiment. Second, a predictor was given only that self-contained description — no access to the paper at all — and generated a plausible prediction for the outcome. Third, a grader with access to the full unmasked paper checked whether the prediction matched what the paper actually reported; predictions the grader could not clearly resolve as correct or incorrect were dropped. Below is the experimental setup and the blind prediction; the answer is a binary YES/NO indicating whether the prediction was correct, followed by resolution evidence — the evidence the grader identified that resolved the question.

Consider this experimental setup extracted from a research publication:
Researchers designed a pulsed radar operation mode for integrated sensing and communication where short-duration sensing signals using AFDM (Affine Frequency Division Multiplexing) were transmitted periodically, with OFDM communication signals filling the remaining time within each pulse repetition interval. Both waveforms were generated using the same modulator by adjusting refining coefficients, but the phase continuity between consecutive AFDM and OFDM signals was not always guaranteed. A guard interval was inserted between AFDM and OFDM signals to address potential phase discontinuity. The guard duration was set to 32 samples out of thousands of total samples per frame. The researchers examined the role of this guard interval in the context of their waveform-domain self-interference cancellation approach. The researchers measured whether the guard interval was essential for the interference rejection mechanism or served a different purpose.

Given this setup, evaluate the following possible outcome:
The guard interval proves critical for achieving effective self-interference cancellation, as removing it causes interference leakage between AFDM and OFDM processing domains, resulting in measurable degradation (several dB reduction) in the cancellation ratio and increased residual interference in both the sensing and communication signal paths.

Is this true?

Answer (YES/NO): NO